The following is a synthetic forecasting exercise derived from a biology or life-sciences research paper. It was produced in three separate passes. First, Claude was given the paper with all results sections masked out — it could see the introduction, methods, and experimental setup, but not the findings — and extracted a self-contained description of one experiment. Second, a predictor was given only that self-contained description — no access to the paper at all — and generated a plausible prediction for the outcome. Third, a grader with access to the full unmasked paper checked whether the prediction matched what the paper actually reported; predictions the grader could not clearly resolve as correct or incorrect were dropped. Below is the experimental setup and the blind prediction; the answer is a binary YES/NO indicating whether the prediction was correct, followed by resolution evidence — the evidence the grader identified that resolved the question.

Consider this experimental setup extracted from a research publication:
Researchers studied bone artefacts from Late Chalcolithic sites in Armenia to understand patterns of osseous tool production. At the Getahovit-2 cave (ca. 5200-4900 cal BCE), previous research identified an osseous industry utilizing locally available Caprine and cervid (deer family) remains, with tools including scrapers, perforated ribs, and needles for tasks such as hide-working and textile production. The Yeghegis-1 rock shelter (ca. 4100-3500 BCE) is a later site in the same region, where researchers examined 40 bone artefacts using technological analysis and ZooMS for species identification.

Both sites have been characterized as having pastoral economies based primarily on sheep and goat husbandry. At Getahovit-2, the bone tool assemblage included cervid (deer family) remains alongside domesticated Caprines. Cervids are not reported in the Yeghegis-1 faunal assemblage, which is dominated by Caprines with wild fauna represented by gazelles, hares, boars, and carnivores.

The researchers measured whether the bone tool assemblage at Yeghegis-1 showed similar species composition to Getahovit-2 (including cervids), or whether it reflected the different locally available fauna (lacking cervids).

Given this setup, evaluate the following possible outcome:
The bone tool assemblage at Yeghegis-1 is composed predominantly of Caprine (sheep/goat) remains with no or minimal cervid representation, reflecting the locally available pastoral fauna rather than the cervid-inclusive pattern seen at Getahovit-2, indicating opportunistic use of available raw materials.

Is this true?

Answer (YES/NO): YES